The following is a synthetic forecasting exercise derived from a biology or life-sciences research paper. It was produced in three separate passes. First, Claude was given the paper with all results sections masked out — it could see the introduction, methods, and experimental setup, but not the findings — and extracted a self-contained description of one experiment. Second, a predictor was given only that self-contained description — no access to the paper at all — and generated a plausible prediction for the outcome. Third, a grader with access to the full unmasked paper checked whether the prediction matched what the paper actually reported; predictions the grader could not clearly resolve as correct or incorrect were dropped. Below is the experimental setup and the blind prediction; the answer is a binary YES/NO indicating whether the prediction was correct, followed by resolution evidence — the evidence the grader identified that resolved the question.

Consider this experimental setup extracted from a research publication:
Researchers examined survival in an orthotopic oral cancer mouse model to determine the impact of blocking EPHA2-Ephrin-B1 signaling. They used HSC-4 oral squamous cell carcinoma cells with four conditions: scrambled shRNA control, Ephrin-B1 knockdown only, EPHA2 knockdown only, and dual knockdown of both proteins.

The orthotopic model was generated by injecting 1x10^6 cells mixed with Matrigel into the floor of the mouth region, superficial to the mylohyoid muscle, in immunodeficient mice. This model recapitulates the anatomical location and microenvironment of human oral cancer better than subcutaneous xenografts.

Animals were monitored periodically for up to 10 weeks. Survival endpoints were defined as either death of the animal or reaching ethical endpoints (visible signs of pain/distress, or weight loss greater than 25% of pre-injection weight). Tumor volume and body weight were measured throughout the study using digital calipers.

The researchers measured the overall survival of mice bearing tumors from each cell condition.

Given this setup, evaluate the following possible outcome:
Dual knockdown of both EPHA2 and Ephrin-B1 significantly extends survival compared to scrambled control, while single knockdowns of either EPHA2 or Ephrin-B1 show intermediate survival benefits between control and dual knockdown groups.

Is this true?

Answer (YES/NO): NO